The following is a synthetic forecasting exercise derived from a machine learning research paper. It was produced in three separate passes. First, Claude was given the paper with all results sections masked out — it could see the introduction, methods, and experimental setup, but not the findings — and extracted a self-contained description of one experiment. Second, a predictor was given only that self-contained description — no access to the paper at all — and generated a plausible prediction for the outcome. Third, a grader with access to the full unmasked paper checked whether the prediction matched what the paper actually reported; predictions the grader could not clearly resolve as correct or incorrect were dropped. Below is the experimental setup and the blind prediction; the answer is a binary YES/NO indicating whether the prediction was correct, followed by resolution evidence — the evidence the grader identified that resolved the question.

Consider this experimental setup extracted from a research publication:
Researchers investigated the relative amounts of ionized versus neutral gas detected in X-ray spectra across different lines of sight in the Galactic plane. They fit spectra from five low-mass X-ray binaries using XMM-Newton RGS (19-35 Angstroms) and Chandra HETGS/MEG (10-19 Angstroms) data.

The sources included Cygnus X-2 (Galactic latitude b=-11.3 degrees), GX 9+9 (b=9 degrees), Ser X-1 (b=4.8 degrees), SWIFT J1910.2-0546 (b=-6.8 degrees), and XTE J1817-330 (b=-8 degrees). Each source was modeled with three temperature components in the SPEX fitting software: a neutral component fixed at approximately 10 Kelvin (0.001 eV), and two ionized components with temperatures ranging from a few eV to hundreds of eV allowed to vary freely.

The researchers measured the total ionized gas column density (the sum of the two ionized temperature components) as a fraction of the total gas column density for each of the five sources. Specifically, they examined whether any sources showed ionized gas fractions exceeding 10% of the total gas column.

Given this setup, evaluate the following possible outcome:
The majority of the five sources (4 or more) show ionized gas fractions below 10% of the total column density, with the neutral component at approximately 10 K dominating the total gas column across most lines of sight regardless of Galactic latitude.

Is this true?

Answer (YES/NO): YES